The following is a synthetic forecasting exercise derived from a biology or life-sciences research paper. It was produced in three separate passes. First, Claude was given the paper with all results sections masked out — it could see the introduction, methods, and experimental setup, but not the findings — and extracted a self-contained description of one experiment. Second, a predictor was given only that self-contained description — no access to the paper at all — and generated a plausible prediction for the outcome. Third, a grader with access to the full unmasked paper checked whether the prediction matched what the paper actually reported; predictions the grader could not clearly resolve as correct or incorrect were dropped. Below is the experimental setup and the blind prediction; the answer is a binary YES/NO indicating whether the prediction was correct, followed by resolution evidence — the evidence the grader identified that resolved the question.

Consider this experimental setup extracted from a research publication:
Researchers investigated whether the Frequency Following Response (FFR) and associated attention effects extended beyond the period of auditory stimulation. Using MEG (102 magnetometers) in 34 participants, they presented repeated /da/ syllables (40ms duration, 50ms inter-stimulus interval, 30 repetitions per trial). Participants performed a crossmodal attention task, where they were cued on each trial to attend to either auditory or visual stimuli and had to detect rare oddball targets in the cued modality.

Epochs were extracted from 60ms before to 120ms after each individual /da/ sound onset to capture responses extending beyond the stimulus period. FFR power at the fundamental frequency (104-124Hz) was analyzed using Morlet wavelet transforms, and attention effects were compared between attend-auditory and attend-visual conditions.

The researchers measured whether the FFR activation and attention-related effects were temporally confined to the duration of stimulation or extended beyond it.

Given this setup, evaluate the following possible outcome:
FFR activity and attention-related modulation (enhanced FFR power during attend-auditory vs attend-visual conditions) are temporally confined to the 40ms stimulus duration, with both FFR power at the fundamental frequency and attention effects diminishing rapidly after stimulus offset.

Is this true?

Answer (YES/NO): NO